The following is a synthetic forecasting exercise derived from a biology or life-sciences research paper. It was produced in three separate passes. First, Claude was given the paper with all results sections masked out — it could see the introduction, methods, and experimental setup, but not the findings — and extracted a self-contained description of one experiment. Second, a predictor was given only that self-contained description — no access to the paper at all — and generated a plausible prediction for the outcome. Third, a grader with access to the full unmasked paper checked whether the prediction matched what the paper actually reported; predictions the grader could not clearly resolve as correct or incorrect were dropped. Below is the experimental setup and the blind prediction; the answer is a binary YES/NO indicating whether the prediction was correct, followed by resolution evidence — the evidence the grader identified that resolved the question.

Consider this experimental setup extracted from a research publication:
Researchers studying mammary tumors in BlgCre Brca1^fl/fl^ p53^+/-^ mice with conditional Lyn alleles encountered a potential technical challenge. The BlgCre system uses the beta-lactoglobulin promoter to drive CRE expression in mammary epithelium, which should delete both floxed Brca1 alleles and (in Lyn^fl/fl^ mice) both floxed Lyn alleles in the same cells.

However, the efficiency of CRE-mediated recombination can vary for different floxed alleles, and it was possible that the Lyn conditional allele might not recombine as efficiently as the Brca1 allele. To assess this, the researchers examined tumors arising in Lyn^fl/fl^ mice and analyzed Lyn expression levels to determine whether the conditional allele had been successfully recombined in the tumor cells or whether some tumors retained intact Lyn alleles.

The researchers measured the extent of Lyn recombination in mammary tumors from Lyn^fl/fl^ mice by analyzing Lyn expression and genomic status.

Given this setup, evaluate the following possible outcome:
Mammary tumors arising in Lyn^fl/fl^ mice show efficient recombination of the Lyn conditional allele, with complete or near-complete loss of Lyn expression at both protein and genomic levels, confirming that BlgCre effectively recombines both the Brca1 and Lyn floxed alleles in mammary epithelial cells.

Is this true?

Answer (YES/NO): NO